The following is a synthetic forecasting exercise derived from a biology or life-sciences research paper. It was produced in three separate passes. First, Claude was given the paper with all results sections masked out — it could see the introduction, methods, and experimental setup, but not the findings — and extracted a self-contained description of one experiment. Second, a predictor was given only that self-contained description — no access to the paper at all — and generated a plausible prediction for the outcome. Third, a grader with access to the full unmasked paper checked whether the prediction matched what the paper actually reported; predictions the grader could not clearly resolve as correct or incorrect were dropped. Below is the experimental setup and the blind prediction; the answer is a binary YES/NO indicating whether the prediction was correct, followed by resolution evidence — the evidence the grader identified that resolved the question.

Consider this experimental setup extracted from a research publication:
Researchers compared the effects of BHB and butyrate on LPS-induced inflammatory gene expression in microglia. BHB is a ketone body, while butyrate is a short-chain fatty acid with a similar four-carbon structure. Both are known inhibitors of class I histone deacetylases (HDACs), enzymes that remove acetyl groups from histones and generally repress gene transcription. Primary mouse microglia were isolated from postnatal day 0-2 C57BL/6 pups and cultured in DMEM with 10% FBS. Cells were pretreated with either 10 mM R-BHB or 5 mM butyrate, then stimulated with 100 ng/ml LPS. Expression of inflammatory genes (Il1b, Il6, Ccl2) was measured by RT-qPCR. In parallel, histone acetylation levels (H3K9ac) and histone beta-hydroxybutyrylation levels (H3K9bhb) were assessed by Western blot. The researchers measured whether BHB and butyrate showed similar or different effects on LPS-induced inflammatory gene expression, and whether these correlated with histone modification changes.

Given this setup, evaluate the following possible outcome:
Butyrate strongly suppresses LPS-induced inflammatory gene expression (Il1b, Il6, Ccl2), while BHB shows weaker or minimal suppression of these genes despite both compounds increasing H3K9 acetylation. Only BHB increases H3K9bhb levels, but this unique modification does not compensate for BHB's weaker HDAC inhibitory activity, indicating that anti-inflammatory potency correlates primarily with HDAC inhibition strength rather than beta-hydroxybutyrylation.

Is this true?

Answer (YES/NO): NO